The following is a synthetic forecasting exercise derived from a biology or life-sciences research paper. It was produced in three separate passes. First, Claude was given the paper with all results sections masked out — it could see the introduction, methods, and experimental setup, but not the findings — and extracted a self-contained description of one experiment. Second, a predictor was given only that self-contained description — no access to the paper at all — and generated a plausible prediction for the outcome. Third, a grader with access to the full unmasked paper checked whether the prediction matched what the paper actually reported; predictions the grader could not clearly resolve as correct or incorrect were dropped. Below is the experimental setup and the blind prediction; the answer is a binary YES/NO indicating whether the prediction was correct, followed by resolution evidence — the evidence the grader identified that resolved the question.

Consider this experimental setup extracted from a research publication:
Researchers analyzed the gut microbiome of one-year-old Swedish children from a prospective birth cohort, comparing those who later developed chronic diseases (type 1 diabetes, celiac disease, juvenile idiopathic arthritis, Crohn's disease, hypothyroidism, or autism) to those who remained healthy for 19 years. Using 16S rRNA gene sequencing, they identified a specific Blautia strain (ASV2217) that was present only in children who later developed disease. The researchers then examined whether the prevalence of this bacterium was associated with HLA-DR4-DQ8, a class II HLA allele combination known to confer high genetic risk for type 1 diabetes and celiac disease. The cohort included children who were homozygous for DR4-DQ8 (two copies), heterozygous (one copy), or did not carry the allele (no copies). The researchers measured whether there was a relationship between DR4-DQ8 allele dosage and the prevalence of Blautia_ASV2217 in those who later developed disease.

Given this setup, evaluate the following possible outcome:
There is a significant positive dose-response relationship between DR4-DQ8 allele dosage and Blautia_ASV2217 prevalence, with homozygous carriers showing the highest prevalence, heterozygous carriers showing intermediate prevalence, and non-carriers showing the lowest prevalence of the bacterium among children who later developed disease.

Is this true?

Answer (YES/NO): YES